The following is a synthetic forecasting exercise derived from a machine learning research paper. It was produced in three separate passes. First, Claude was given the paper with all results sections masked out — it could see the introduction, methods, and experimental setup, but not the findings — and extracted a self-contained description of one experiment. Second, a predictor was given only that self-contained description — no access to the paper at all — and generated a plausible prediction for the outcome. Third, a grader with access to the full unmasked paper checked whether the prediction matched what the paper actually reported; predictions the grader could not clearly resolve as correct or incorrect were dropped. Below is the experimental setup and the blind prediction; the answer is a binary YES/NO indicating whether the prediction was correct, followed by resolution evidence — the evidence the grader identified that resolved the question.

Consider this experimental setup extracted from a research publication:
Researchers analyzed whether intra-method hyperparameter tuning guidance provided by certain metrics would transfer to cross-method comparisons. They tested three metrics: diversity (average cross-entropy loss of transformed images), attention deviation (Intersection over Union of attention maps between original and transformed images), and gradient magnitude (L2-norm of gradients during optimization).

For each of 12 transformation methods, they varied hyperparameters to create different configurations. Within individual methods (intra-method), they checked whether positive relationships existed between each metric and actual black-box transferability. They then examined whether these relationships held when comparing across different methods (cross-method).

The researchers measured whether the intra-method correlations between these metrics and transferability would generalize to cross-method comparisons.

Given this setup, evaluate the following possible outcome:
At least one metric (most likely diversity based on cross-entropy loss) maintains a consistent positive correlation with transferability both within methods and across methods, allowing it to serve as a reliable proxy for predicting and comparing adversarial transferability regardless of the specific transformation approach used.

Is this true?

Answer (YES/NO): NO